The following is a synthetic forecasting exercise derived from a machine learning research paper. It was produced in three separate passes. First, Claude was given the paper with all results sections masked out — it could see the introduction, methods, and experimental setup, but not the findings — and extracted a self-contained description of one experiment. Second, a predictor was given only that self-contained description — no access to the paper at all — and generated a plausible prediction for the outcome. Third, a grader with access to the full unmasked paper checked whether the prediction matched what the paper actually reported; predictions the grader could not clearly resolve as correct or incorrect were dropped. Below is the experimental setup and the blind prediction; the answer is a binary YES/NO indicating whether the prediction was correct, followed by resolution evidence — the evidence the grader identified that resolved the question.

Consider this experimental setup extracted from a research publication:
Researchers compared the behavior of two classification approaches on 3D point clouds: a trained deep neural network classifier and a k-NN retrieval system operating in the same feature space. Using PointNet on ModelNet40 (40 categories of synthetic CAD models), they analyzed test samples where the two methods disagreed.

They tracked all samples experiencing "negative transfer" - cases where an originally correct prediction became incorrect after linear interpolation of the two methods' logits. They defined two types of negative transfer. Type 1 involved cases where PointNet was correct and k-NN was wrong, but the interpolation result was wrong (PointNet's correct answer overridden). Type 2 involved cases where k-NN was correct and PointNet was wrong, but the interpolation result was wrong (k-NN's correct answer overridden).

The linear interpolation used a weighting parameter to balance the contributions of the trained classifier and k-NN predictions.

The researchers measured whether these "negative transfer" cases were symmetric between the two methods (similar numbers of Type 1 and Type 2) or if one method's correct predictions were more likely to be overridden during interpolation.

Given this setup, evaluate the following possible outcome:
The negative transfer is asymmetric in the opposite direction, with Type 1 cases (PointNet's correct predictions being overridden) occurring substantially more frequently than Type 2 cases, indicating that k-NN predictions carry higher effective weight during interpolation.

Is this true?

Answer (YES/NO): YES